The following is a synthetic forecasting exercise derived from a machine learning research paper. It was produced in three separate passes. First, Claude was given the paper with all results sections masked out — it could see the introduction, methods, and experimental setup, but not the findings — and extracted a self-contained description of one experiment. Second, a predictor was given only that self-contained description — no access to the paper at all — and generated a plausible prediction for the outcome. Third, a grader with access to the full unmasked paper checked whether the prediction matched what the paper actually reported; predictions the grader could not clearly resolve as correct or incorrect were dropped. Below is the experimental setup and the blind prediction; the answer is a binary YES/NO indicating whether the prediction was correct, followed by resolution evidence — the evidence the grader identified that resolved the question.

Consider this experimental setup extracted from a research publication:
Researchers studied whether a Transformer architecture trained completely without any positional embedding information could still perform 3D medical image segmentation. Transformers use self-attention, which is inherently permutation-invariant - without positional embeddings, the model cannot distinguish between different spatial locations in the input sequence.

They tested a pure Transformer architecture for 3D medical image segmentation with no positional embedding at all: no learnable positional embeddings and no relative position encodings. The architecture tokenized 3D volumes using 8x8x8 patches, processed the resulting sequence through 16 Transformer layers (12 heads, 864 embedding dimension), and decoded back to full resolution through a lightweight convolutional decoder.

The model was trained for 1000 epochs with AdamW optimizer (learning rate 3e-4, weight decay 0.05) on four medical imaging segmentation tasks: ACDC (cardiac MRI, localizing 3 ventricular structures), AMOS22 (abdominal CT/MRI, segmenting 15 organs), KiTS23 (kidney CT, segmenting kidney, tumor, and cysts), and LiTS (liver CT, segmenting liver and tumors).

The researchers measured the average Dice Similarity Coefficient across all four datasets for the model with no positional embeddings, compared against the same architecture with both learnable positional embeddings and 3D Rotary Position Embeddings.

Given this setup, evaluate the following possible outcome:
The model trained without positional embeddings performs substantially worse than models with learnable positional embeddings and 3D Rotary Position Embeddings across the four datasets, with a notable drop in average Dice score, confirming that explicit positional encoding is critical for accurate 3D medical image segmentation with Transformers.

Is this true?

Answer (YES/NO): YES